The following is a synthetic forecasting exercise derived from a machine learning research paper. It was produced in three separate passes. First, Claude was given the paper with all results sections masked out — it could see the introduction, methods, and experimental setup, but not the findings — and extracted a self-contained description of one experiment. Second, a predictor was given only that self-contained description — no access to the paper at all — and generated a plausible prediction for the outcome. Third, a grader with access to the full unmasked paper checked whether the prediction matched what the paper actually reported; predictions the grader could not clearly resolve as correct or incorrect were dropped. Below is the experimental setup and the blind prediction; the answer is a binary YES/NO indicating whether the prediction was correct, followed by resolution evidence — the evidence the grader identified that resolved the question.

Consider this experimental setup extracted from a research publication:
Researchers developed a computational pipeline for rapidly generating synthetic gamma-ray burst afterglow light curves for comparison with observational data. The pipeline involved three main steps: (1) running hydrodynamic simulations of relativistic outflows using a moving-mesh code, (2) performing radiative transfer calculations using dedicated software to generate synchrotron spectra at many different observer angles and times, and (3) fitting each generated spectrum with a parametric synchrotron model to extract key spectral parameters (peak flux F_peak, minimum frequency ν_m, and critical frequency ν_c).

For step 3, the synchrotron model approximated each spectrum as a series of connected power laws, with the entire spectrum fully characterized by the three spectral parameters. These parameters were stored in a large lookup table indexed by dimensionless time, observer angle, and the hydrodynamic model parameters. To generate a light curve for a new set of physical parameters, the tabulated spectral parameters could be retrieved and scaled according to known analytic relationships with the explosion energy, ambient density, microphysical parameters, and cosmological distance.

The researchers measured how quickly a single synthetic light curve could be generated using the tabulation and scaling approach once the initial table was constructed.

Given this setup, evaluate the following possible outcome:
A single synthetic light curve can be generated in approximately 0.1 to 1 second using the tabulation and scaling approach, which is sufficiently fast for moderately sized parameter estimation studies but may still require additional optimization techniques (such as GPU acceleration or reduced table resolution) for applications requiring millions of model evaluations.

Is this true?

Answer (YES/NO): NO